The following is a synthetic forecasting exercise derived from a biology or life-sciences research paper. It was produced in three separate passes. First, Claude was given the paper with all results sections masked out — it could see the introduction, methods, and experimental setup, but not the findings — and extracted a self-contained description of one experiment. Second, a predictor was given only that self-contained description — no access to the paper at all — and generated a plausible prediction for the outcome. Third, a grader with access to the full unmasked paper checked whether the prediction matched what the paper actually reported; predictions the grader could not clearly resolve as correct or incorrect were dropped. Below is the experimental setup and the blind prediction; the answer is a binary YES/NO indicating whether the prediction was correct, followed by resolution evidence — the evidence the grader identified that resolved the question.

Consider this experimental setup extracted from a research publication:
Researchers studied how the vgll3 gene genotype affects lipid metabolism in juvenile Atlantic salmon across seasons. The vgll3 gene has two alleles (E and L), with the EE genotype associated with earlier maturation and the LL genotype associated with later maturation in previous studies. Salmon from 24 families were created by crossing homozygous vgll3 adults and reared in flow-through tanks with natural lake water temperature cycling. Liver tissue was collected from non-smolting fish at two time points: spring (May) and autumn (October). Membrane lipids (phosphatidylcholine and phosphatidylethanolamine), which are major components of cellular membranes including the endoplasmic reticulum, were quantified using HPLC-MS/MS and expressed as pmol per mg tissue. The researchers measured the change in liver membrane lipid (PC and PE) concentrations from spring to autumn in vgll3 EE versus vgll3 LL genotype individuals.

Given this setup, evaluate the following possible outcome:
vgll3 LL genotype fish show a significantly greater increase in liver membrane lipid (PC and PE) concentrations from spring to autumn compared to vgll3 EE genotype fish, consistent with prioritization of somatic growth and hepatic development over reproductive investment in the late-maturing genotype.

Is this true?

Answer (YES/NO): NO